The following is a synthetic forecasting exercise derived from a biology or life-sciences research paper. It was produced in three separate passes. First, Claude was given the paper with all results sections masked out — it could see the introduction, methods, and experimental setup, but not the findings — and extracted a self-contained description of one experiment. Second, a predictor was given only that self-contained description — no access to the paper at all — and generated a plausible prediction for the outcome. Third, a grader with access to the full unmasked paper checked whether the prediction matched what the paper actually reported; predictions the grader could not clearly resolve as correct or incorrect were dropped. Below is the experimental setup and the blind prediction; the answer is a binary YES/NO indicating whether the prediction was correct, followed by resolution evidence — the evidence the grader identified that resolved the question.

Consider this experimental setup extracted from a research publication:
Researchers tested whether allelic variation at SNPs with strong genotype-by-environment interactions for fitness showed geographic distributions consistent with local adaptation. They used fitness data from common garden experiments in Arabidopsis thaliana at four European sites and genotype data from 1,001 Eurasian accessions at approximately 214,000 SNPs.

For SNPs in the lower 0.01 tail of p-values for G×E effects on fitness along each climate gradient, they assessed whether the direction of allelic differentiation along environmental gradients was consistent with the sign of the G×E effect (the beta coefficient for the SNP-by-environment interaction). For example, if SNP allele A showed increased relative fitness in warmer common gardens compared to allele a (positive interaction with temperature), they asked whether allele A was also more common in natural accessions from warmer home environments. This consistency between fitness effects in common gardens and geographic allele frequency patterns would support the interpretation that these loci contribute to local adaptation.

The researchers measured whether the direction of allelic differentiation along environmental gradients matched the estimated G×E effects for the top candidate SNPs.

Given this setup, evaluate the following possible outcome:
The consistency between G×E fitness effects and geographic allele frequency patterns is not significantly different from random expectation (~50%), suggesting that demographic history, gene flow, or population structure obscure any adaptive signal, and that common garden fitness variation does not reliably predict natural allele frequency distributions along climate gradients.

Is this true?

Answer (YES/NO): NO